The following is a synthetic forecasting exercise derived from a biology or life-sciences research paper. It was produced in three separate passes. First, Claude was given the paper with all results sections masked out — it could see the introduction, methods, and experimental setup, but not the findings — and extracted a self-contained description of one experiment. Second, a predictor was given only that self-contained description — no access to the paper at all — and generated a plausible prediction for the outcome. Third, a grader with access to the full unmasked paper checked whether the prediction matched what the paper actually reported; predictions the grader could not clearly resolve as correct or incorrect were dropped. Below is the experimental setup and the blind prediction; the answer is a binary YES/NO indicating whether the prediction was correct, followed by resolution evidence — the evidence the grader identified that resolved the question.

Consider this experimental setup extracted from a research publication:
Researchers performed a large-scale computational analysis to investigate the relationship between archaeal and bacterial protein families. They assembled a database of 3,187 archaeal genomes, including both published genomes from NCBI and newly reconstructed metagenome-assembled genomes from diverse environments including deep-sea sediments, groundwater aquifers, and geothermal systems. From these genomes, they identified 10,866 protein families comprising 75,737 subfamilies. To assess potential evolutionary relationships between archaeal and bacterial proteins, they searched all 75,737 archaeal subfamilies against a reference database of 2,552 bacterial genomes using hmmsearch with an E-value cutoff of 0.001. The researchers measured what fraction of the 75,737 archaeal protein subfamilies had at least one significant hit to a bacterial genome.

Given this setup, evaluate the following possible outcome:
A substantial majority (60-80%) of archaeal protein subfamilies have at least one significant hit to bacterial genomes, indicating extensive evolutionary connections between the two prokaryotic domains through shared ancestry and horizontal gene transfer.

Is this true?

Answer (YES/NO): YES